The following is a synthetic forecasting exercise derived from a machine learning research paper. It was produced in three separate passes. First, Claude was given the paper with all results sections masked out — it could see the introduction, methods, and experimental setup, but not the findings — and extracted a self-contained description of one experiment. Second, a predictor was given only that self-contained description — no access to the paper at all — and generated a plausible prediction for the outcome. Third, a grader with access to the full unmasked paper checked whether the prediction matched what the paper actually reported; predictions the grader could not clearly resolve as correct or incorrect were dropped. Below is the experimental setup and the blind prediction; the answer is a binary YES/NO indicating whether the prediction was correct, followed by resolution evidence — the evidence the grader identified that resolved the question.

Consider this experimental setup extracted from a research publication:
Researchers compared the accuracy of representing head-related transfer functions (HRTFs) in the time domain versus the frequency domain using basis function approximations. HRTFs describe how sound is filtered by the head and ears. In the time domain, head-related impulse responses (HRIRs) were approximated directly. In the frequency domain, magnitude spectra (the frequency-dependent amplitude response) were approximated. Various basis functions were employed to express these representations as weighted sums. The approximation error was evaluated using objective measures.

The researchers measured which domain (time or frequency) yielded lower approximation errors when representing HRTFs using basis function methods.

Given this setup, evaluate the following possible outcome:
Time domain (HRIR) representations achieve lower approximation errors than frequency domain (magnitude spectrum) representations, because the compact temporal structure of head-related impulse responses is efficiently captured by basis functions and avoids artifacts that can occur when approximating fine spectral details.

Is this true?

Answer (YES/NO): NO